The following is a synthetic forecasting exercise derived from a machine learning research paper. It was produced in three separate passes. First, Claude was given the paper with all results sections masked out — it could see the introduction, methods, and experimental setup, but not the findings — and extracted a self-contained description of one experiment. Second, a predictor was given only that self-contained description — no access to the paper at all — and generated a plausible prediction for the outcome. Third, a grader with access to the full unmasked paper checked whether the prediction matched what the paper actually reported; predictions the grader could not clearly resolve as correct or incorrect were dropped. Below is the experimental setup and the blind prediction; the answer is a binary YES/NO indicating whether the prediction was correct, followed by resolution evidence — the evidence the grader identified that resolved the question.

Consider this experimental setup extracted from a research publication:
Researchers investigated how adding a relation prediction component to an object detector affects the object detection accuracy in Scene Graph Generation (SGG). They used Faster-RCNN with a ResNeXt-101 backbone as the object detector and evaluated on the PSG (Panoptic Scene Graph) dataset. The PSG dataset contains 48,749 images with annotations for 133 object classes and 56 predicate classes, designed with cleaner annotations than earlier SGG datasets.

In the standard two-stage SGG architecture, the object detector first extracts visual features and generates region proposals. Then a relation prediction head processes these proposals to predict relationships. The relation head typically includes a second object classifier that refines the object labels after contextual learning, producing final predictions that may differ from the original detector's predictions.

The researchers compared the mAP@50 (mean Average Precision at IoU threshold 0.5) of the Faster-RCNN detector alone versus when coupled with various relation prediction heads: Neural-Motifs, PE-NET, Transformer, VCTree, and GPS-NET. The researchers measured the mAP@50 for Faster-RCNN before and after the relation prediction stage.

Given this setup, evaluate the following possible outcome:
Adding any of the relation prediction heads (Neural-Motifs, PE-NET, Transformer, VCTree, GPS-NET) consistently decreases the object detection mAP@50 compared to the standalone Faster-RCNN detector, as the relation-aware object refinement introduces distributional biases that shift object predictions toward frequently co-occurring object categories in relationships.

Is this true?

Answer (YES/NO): YES